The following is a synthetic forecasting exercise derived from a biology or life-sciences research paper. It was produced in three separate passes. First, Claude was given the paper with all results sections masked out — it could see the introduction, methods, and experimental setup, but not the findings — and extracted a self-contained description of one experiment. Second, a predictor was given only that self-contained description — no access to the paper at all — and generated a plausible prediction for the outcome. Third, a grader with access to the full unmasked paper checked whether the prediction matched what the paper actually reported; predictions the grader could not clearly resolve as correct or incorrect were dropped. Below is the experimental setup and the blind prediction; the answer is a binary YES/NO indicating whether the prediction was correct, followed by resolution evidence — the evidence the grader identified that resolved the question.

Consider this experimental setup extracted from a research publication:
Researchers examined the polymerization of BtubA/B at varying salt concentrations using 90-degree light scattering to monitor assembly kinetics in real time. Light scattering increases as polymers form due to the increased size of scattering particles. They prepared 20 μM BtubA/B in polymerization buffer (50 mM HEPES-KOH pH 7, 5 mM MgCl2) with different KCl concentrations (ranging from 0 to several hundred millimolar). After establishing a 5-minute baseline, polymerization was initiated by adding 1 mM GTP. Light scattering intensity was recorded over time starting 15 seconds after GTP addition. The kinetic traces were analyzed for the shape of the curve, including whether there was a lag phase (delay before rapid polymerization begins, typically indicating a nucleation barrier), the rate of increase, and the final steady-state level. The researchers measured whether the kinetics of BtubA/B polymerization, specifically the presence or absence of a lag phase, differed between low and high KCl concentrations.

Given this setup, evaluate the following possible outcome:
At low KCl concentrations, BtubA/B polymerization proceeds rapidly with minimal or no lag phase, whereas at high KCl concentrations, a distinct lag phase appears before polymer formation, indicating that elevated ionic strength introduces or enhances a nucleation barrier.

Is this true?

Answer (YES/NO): NO